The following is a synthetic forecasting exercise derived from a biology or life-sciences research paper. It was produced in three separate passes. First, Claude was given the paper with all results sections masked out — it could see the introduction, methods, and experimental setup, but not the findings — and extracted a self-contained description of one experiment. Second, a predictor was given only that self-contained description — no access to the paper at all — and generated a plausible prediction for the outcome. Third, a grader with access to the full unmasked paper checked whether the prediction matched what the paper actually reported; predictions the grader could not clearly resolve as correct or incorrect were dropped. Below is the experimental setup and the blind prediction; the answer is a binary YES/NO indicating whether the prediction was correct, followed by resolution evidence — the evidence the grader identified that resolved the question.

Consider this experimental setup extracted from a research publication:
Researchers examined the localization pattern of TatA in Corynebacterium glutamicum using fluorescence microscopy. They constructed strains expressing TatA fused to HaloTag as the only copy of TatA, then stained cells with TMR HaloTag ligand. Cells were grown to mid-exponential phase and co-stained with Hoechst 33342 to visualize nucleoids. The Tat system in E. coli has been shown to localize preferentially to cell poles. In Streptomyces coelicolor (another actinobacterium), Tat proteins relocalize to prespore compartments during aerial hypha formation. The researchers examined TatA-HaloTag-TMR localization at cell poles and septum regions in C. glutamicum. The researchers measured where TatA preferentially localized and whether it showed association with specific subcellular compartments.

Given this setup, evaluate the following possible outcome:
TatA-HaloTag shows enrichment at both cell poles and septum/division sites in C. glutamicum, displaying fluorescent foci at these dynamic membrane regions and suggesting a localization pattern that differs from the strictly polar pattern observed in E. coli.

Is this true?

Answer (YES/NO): NO